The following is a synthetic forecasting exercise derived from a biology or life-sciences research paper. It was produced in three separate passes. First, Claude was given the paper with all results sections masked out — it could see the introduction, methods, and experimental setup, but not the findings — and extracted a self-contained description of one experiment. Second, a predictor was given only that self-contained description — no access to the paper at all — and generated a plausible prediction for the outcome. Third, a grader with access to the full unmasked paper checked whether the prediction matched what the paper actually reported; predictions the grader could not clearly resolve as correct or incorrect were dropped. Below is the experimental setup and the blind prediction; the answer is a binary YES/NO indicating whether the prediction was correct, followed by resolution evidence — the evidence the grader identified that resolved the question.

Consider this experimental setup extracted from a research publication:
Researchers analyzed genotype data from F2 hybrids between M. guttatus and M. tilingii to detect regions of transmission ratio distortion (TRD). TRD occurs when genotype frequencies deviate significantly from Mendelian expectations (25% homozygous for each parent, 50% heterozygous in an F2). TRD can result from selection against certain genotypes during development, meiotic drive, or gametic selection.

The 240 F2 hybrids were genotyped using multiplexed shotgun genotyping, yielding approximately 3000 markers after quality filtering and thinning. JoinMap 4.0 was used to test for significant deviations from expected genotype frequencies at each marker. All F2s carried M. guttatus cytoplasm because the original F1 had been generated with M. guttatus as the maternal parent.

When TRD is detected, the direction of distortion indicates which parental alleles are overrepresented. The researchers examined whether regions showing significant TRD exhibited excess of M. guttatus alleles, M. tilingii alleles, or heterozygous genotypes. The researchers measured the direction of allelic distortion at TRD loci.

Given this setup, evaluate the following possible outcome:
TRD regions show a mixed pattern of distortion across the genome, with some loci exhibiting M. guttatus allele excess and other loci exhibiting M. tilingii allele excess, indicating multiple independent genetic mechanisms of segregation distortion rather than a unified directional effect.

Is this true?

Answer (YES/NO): NO